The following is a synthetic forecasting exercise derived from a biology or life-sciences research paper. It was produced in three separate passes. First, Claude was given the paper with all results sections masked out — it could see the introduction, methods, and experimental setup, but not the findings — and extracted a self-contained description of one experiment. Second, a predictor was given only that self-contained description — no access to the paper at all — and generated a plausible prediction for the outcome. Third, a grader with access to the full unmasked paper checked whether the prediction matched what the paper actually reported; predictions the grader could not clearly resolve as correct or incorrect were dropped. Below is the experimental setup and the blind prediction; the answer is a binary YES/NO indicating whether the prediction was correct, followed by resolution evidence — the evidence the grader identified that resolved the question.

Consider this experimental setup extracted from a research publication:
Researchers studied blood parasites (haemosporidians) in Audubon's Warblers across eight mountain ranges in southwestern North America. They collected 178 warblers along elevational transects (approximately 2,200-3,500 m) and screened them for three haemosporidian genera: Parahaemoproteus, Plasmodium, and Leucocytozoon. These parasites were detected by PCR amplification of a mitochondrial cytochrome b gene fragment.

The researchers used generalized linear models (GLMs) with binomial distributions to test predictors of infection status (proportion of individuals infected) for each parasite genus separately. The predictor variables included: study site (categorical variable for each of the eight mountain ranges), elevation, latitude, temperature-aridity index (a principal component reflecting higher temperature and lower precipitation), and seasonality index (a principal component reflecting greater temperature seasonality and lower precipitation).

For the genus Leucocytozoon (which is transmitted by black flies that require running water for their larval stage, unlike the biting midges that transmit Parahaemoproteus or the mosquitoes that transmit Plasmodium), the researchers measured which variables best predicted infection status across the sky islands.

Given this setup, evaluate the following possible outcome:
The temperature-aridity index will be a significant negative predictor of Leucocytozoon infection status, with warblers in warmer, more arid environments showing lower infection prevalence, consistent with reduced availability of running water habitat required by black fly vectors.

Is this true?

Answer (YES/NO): NO